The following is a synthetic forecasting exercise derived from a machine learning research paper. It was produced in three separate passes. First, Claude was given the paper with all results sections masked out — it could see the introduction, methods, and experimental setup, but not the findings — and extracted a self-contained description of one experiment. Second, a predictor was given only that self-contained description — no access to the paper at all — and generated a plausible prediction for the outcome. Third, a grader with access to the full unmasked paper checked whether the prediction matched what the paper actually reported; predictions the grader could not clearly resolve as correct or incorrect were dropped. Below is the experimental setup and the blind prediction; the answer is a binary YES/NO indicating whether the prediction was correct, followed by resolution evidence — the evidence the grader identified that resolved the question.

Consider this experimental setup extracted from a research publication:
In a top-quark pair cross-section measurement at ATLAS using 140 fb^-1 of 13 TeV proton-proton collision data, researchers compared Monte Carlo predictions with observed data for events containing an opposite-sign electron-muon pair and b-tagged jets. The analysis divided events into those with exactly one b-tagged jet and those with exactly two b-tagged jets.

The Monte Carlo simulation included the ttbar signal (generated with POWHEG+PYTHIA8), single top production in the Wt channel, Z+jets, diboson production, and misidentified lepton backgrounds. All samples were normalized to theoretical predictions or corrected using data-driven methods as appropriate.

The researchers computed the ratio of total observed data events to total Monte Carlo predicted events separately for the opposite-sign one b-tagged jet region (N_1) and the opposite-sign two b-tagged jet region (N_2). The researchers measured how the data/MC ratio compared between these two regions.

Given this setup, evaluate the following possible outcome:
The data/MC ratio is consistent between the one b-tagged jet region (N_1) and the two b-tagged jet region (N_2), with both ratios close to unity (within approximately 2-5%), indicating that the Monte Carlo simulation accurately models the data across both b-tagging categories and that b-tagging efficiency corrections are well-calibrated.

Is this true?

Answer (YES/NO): NO